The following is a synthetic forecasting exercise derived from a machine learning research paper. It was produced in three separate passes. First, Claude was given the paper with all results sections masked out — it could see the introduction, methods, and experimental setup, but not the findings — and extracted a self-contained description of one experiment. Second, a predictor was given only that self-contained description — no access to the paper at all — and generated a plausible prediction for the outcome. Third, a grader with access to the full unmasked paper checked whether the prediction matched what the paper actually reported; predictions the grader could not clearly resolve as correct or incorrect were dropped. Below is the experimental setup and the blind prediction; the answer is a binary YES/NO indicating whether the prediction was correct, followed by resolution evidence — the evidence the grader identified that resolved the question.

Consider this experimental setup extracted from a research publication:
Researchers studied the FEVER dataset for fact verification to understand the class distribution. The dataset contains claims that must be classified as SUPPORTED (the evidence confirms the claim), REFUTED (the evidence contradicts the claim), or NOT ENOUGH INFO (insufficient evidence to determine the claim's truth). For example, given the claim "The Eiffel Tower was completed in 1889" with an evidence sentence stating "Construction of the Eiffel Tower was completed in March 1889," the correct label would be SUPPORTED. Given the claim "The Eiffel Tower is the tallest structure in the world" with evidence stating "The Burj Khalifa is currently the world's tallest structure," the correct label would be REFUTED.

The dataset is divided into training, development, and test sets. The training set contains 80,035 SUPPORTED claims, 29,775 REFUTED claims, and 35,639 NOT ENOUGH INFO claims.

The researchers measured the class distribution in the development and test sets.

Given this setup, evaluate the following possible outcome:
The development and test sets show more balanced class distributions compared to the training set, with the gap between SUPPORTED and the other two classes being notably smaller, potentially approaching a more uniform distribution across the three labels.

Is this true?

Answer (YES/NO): YES